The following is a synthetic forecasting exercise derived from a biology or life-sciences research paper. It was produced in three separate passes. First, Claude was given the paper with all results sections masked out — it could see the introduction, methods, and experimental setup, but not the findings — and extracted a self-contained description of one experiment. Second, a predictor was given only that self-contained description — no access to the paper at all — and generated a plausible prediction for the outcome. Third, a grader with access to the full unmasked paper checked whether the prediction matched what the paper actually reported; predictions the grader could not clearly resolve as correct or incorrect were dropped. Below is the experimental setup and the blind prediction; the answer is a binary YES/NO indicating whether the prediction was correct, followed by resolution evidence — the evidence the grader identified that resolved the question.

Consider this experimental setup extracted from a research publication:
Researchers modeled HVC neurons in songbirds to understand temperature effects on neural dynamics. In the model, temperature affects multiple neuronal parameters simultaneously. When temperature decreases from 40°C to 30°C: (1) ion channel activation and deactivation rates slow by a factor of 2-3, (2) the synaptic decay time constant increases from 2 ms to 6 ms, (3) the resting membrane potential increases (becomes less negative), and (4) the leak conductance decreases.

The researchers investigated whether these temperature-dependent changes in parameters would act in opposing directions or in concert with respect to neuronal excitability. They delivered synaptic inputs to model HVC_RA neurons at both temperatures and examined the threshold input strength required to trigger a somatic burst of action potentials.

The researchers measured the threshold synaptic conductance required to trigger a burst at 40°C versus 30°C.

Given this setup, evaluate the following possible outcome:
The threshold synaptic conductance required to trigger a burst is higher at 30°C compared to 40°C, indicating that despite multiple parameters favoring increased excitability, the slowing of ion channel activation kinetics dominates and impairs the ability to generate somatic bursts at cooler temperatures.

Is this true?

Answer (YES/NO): NO